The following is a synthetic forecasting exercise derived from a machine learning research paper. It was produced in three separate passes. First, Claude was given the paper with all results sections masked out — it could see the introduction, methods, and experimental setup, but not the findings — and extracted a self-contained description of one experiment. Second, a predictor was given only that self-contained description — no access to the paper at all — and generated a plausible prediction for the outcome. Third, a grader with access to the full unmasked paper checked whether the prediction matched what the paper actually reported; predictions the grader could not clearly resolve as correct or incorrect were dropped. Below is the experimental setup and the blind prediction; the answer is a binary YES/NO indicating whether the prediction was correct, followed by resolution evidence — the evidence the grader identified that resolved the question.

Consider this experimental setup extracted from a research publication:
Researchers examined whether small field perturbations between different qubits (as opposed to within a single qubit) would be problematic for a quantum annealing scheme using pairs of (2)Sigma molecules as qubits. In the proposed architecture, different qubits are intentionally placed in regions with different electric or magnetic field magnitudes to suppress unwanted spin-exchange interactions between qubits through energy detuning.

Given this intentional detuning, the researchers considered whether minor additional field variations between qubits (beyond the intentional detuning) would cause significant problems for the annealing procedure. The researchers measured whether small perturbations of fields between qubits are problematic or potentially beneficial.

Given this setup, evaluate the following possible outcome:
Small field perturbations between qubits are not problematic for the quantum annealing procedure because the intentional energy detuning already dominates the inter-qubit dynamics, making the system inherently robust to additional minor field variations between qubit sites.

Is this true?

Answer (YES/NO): YES